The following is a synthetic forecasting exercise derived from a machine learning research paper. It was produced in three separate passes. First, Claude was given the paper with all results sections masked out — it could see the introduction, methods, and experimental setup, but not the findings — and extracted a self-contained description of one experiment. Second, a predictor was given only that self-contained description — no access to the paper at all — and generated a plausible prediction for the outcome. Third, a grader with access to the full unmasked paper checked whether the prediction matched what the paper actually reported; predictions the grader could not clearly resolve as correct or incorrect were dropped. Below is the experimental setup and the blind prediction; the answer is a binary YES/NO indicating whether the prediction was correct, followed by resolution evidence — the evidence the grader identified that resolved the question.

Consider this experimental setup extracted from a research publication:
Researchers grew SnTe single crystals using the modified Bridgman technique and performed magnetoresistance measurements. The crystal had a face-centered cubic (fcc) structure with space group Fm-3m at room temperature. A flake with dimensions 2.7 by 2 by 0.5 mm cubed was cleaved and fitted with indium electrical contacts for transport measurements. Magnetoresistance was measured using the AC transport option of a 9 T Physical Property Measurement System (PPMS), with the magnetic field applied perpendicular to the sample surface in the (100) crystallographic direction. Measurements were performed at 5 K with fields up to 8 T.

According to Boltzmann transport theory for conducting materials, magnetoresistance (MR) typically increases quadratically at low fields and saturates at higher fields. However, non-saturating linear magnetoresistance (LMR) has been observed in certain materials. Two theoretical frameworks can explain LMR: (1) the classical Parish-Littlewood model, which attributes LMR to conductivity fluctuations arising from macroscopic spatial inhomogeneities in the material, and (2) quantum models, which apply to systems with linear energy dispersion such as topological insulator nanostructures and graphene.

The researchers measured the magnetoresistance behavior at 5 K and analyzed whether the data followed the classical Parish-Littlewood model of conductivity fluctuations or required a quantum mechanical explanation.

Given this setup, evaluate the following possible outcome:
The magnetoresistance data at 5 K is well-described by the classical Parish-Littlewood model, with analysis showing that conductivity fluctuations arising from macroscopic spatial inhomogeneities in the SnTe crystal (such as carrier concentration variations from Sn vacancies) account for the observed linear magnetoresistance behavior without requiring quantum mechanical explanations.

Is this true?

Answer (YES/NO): NO